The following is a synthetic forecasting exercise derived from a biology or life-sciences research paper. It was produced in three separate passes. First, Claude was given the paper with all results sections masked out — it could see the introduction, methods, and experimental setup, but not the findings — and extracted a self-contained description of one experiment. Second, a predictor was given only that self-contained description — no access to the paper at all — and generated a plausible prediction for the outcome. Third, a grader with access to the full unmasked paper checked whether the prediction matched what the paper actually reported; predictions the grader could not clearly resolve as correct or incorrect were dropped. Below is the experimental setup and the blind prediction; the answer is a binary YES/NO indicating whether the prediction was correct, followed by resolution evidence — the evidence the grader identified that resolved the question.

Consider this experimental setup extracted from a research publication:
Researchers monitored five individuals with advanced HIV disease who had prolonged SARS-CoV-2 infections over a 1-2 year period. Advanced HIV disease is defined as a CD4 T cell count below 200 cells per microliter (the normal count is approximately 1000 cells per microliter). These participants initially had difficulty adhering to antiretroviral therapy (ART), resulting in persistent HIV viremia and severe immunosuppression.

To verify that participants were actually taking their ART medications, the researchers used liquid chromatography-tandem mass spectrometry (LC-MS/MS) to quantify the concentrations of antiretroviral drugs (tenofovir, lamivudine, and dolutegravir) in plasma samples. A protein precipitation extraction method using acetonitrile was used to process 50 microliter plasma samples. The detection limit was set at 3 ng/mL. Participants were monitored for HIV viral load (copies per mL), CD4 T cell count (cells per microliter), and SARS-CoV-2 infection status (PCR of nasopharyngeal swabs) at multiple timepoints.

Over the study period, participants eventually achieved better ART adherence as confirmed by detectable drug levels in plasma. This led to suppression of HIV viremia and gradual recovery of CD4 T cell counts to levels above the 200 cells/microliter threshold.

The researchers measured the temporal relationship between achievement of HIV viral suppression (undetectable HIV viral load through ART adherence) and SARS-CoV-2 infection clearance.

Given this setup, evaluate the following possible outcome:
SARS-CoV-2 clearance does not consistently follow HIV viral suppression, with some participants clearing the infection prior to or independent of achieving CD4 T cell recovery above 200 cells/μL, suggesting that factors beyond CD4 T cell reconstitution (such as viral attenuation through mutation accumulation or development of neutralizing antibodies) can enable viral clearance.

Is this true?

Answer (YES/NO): YES